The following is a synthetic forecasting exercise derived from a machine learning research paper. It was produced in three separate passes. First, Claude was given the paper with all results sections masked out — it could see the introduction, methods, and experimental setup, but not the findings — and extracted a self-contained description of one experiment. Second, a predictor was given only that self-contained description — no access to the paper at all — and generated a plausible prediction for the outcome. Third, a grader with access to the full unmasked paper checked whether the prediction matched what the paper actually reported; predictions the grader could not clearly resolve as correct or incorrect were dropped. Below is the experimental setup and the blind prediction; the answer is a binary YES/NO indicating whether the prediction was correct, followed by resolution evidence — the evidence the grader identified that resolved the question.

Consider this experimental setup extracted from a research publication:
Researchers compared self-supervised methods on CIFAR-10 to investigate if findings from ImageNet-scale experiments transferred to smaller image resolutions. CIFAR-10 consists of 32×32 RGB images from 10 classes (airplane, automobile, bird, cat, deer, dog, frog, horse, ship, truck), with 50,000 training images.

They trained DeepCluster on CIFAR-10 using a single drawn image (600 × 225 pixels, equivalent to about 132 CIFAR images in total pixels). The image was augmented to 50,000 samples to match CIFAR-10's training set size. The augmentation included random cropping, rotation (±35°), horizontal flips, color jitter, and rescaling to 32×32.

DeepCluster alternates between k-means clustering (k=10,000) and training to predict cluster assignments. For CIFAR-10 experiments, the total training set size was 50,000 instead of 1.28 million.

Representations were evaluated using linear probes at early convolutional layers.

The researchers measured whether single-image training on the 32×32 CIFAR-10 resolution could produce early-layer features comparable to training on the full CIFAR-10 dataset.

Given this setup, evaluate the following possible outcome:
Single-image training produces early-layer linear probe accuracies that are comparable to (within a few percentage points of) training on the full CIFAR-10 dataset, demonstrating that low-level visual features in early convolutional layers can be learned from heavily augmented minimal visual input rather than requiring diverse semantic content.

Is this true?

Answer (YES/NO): YES